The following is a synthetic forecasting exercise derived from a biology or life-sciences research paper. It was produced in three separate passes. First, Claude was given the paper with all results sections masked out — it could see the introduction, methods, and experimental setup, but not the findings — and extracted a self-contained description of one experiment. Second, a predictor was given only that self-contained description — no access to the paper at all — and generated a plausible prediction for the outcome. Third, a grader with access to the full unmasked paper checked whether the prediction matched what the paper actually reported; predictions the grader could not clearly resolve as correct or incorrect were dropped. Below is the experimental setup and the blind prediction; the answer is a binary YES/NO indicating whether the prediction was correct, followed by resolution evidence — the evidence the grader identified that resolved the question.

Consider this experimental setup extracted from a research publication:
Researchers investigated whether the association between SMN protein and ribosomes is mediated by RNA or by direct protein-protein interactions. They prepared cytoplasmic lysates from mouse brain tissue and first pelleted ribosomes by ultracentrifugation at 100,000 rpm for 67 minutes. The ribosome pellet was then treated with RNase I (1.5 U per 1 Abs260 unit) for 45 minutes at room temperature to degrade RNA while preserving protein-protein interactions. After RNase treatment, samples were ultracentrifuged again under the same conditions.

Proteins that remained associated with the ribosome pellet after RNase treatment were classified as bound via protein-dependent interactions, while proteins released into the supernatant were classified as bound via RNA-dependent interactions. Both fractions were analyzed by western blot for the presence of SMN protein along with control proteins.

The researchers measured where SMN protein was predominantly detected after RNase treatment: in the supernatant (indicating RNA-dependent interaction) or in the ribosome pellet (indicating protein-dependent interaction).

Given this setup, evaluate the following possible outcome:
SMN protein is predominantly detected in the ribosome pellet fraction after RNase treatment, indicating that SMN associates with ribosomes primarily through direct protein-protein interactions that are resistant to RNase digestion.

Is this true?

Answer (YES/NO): YES